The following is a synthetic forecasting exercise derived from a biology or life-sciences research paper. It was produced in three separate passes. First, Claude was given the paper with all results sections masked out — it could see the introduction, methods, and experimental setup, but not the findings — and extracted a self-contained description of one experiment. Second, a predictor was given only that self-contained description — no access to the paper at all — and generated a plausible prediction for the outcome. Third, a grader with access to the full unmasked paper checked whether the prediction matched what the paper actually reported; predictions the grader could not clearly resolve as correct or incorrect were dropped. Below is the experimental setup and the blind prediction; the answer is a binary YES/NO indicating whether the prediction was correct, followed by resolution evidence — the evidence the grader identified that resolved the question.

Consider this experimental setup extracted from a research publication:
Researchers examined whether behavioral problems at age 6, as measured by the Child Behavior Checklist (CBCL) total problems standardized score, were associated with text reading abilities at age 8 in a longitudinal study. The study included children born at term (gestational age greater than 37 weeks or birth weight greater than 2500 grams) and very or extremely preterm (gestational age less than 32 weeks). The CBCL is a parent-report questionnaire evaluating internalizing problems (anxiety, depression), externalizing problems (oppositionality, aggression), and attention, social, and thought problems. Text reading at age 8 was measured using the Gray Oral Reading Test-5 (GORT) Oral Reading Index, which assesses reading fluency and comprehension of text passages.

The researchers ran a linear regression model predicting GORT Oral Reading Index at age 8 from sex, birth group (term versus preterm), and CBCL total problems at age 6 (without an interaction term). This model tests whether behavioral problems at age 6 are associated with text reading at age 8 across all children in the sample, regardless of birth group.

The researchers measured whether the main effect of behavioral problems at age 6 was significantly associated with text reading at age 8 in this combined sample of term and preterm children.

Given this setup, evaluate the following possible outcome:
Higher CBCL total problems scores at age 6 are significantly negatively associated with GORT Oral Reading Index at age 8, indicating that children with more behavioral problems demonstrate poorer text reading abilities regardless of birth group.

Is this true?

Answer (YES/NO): NO